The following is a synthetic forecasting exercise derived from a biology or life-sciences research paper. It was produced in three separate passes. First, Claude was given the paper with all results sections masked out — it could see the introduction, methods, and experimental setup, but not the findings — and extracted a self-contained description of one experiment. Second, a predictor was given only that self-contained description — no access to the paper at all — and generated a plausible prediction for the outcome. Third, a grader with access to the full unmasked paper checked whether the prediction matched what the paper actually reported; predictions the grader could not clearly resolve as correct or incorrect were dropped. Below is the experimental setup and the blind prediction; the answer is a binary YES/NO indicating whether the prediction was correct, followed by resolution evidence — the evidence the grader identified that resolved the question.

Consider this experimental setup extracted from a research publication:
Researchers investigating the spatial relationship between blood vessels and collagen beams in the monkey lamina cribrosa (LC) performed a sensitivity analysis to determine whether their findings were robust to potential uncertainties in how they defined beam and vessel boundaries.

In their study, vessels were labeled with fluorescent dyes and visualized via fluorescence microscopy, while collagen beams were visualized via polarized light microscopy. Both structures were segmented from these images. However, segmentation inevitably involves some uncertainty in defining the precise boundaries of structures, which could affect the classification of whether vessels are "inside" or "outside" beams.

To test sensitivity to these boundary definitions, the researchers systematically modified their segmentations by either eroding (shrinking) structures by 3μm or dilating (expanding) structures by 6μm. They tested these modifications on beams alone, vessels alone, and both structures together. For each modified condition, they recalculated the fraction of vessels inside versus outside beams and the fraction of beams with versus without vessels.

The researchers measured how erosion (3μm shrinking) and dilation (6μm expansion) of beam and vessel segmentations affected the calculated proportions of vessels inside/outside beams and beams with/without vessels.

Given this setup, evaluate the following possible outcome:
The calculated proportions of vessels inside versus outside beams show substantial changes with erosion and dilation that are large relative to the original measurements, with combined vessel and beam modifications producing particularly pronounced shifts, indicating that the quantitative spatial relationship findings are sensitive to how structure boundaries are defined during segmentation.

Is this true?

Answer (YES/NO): NO